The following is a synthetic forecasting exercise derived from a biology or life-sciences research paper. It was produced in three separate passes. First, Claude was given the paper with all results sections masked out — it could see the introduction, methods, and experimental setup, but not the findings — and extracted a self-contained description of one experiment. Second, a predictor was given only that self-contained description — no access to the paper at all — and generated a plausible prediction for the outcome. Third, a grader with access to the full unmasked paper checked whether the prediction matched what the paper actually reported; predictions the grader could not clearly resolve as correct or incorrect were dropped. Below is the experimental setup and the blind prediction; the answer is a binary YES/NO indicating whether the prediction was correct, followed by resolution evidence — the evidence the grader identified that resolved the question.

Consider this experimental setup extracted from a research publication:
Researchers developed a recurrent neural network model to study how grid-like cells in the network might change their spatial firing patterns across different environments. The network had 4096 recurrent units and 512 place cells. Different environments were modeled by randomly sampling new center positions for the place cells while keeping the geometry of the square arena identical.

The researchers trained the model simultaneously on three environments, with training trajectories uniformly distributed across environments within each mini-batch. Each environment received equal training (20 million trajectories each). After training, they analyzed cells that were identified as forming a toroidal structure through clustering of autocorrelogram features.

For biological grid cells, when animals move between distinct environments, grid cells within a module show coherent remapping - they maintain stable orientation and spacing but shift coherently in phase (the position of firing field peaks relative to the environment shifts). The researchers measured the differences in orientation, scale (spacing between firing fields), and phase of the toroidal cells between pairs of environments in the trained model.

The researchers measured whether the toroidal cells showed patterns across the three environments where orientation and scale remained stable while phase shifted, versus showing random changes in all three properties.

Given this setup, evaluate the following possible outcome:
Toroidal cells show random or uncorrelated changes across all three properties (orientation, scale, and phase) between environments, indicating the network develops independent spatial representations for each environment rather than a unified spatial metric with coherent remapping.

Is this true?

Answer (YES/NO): NO